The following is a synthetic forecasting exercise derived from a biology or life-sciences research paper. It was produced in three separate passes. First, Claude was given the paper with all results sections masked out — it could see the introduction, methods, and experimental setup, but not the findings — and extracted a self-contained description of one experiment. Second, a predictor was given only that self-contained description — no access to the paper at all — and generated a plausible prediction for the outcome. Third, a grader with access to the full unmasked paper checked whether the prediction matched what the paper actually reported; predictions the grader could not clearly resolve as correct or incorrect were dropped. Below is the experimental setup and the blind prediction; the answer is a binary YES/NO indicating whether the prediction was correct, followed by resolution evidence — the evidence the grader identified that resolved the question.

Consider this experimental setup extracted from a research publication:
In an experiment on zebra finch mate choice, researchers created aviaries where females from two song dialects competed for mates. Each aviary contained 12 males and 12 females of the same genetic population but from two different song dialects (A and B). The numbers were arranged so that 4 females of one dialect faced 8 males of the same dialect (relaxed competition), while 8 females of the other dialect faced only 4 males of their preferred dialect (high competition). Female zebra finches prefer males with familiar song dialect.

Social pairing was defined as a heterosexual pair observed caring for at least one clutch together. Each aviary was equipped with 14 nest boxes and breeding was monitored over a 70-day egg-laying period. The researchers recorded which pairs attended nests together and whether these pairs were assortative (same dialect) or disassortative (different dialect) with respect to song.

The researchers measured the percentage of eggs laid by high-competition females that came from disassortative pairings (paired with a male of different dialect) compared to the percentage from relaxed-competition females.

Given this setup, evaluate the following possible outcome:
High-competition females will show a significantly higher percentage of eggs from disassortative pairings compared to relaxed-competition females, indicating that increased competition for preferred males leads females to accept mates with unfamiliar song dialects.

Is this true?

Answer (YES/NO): YES